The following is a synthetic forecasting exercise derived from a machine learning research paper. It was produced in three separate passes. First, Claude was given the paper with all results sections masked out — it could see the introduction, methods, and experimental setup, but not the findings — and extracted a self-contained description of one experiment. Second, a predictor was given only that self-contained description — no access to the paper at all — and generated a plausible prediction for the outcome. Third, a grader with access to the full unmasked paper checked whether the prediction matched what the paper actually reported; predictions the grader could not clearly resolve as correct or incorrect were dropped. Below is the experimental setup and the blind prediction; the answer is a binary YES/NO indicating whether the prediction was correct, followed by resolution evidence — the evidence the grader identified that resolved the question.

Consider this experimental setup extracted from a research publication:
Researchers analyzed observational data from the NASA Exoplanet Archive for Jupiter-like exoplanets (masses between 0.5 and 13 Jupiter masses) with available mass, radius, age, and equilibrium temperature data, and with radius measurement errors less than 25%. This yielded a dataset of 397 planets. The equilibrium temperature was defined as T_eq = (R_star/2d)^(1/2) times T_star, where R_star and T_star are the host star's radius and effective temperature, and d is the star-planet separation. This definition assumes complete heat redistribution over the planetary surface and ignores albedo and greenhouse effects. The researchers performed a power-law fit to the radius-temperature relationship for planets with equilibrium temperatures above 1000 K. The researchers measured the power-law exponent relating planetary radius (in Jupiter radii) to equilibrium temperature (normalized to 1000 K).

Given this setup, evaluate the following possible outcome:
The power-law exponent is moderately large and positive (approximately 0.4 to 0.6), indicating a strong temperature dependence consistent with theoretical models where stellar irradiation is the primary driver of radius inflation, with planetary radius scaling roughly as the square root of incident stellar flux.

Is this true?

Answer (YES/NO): YES